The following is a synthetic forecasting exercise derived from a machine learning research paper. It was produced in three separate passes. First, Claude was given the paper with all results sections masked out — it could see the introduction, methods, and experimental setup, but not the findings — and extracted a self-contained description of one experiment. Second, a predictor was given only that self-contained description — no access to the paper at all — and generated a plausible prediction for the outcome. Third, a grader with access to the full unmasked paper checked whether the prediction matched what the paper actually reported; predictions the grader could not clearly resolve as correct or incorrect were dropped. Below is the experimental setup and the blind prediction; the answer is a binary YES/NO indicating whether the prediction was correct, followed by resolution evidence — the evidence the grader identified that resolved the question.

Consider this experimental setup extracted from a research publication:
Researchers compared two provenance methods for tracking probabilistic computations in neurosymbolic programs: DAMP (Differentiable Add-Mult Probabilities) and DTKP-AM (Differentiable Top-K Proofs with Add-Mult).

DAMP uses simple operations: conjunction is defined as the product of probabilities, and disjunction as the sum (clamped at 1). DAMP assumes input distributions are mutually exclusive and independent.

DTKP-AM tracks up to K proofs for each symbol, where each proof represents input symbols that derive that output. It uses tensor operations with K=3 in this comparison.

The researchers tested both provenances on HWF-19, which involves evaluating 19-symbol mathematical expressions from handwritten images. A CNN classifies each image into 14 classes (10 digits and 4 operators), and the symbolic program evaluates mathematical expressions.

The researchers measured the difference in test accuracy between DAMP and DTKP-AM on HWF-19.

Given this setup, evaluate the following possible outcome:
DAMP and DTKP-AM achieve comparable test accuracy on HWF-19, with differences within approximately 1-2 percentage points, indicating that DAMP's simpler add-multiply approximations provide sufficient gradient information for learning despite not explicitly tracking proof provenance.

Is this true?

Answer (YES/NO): NO